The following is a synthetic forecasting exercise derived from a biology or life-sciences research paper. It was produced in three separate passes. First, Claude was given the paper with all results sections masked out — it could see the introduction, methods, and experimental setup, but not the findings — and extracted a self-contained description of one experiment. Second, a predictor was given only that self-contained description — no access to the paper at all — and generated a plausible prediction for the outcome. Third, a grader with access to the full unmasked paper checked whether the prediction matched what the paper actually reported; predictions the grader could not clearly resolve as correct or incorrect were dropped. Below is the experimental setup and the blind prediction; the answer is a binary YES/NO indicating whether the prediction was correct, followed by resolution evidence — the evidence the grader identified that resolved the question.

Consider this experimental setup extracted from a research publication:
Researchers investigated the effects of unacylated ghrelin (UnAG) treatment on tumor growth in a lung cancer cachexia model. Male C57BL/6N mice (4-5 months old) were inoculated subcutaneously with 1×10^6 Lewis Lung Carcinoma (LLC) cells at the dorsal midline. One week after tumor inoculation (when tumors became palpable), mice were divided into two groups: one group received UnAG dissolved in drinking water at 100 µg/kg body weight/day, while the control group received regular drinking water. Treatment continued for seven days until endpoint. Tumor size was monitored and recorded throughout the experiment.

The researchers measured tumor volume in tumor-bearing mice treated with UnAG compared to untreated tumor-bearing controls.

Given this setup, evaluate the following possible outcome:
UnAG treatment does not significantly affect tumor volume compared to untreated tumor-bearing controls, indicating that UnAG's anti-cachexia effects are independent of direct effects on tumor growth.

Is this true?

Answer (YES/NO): YES